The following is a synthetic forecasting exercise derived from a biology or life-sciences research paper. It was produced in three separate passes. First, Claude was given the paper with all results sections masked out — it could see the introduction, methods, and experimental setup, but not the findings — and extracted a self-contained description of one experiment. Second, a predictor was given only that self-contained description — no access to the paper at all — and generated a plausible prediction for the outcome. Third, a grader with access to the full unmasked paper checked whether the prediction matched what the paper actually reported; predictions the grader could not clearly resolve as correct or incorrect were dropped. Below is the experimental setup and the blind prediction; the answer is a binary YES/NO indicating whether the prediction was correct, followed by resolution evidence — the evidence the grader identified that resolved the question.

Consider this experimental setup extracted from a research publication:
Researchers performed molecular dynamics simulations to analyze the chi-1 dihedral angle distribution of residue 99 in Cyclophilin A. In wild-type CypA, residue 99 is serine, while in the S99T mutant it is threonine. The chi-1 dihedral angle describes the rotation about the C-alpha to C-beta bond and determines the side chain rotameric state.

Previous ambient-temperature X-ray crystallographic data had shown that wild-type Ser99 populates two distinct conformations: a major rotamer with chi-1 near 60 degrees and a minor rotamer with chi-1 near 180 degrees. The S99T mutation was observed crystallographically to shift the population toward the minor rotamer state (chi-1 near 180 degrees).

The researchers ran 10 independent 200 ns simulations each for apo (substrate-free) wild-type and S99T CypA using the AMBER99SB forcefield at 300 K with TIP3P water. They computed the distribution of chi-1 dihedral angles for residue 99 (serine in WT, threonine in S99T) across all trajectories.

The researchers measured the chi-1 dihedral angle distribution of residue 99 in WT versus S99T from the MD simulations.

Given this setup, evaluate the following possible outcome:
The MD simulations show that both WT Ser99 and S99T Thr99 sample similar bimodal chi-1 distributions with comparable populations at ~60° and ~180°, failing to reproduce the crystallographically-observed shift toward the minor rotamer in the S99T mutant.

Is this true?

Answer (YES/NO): NO